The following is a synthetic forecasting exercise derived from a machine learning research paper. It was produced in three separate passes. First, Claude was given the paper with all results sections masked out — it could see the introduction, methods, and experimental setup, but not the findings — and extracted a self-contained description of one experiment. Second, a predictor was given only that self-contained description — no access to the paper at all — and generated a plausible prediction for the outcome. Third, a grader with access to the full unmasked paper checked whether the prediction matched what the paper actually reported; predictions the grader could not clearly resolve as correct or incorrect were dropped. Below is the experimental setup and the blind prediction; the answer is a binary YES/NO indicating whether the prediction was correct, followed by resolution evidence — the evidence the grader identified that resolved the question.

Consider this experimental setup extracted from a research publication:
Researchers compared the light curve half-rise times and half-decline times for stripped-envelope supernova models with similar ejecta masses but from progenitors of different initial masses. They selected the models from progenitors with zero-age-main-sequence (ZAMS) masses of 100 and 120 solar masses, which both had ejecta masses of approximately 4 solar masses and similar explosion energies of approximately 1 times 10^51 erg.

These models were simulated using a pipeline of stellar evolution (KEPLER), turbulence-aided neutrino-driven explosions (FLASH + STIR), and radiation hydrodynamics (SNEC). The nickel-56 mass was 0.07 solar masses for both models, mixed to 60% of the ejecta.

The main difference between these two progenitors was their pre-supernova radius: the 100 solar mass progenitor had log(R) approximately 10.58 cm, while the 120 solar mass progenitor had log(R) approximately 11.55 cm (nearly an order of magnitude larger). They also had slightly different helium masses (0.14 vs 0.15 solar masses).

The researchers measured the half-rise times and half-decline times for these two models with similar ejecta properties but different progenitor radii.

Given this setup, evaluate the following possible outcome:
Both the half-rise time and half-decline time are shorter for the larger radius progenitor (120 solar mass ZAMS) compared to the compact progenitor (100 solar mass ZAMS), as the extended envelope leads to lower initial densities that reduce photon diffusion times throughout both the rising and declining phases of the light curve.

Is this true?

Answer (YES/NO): NO